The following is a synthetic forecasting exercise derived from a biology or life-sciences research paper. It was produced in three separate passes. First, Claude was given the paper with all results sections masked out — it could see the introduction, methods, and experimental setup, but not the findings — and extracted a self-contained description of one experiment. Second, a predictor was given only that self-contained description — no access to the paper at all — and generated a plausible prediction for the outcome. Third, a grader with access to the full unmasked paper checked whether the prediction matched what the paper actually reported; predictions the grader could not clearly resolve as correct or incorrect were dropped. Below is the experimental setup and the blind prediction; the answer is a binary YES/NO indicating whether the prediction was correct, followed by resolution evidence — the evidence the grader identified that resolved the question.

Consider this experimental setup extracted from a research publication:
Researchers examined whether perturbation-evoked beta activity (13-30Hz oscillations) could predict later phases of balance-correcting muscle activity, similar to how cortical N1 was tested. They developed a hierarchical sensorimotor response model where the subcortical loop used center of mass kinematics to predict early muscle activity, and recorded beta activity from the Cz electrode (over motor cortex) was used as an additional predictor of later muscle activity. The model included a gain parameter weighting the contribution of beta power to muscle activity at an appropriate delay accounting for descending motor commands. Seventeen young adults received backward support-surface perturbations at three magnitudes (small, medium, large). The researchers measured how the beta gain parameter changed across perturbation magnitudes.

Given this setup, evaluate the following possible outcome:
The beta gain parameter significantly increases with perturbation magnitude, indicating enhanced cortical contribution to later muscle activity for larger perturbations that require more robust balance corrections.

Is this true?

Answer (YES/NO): YES